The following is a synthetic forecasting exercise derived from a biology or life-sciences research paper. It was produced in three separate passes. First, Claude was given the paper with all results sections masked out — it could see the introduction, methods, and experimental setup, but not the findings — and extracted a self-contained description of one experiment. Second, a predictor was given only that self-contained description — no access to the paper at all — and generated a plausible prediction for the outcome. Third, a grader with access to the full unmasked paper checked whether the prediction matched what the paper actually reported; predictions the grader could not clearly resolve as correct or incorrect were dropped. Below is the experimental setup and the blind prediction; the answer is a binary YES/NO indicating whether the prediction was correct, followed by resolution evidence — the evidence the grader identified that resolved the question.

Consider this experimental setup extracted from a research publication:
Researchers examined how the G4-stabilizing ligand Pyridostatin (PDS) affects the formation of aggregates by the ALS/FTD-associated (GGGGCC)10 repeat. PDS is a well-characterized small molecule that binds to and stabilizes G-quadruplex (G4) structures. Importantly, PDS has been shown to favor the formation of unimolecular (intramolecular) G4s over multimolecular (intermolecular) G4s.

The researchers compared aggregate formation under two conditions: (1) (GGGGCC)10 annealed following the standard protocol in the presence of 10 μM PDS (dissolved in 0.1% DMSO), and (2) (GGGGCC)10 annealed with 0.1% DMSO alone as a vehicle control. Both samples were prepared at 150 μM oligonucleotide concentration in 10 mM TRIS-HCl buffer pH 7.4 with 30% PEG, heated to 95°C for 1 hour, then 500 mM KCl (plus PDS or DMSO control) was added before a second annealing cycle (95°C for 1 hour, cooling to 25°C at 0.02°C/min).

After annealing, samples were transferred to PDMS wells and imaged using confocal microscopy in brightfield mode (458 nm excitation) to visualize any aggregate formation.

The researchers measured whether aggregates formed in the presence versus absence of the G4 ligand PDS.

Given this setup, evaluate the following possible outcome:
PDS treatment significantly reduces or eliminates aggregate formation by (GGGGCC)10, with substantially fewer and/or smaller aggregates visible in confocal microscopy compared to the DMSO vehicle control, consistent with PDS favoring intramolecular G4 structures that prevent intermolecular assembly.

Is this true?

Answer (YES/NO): YES